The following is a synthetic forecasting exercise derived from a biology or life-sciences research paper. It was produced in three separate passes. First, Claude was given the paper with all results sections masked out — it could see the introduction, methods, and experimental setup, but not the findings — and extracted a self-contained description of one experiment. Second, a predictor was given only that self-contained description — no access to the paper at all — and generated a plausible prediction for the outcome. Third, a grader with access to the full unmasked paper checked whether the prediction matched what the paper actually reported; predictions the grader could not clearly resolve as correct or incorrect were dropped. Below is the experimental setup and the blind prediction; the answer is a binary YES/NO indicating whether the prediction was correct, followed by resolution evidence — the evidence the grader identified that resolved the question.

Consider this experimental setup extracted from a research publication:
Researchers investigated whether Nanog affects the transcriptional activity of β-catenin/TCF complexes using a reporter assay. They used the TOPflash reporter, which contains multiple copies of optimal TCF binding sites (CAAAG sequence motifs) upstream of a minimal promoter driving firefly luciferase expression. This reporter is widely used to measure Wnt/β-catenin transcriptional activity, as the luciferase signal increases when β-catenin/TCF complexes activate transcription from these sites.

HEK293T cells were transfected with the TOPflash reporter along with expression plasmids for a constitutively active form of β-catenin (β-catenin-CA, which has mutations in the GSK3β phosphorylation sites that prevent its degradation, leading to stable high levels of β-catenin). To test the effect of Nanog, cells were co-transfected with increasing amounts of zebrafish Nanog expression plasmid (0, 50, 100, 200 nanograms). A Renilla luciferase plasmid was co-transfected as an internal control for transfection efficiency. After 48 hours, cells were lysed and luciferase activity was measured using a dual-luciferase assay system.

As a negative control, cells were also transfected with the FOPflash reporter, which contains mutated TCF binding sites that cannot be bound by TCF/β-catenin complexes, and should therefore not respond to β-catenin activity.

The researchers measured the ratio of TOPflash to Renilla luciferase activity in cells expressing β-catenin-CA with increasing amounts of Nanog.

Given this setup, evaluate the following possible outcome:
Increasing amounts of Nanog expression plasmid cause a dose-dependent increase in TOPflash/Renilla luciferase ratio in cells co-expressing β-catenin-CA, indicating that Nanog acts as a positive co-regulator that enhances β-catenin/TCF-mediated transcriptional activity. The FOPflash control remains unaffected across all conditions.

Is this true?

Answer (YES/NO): NO